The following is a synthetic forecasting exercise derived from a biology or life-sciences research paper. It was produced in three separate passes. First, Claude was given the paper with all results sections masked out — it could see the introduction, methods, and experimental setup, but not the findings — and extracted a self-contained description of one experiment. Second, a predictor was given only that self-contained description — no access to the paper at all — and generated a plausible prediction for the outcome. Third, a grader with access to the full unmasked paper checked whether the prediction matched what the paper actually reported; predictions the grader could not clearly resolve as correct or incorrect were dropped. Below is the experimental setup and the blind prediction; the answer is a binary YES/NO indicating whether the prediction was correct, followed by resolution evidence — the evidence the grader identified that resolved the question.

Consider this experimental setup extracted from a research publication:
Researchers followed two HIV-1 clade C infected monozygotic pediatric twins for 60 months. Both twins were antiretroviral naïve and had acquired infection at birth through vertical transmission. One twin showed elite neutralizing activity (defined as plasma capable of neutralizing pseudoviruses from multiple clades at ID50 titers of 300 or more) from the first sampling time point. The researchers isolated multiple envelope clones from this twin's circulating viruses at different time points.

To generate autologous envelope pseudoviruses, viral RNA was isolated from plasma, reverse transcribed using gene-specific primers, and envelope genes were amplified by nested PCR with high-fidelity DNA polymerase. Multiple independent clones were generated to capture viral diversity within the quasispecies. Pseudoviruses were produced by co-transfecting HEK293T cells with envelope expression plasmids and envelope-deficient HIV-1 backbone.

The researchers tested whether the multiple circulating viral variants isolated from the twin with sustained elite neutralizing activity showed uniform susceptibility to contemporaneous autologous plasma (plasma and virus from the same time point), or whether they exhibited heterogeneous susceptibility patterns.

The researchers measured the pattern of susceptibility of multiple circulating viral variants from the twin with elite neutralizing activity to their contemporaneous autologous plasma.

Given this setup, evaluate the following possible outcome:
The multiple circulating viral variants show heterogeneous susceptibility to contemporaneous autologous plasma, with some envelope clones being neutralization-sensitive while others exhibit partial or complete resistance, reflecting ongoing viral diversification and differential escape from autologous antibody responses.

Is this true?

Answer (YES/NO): YES